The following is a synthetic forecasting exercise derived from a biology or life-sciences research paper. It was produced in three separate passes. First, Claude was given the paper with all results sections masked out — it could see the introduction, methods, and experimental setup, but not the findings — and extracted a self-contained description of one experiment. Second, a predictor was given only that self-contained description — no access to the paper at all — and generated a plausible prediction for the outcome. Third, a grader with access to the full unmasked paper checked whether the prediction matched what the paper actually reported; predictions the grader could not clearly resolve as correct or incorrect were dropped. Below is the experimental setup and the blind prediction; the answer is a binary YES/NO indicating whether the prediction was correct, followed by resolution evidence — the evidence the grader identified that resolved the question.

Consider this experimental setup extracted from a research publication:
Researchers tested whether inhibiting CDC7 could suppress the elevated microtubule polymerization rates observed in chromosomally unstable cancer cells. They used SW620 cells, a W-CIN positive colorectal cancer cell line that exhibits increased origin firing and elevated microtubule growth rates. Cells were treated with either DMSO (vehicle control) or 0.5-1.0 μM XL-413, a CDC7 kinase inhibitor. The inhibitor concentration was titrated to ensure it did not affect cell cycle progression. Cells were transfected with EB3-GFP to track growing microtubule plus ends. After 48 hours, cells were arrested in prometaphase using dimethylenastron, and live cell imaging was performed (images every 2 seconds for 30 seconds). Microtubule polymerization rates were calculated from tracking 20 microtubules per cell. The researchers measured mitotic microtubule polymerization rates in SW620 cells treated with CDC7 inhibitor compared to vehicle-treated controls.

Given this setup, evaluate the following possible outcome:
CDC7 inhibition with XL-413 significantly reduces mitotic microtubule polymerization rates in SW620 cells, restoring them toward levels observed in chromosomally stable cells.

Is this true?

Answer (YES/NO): YES